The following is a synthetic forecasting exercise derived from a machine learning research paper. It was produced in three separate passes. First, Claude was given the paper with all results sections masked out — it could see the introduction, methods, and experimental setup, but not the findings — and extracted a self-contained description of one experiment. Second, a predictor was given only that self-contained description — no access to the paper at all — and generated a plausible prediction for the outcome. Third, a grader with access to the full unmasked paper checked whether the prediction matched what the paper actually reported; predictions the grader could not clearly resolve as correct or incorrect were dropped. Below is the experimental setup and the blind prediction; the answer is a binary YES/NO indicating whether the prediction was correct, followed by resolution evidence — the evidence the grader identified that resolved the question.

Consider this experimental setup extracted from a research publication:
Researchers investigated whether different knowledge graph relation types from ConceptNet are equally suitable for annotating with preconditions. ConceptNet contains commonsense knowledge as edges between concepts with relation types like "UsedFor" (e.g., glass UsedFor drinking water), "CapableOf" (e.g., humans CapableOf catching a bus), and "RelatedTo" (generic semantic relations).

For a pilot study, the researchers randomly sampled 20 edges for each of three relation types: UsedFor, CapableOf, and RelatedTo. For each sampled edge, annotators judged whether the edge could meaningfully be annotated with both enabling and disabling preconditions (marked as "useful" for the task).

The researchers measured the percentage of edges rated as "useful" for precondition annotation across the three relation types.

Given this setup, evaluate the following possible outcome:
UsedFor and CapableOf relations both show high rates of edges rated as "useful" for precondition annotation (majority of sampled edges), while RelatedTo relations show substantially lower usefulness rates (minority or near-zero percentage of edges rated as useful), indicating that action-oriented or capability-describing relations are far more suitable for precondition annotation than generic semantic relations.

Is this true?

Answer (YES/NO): YES